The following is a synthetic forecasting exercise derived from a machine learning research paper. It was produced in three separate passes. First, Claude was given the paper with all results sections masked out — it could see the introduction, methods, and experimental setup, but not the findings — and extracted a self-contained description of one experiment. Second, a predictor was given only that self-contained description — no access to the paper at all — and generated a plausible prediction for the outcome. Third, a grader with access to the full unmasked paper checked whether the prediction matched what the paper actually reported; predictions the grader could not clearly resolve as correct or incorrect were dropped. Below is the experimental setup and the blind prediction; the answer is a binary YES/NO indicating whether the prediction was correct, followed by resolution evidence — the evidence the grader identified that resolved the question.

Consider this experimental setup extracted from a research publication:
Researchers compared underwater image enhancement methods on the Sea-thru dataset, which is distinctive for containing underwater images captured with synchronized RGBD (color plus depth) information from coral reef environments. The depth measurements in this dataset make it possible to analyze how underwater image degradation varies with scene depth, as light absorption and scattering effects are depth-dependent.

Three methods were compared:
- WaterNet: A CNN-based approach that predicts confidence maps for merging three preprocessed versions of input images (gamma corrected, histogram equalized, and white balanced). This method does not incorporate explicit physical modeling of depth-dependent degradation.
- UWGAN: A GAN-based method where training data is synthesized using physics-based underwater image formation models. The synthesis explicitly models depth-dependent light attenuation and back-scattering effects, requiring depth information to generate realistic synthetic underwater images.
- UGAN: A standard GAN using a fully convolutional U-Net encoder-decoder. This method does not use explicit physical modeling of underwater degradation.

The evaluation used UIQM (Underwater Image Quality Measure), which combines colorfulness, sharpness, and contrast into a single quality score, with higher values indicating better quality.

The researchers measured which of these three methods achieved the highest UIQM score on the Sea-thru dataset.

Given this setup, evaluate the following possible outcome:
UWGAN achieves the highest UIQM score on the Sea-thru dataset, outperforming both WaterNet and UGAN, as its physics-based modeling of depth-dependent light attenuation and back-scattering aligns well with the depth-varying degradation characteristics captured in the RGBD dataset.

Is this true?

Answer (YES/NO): NO